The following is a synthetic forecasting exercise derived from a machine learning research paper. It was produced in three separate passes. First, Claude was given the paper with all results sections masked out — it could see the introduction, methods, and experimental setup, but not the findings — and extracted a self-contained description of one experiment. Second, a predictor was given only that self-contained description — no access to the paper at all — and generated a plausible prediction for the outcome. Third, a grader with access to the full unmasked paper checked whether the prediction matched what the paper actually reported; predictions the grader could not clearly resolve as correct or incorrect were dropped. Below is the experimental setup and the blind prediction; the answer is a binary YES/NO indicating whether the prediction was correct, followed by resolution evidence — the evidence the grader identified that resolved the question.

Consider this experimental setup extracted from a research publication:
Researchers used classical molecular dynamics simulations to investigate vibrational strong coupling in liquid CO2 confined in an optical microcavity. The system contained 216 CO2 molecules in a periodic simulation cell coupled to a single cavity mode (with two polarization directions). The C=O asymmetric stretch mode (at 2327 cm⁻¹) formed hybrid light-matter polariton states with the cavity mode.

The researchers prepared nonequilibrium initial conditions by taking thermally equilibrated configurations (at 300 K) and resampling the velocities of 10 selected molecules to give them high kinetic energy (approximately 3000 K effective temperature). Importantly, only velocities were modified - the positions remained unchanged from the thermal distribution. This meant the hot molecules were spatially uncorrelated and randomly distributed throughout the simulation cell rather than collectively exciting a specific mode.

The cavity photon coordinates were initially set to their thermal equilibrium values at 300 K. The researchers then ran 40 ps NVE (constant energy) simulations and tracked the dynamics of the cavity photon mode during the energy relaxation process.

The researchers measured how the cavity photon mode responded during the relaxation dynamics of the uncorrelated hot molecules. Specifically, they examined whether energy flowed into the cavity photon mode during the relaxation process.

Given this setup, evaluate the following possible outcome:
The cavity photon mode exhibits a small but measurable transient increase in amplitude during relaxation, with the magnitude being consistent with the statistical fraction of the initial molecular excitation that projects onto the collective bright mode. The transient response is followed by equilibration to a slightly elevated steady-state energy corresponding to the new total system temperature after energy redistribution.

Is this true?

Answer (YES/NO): NO